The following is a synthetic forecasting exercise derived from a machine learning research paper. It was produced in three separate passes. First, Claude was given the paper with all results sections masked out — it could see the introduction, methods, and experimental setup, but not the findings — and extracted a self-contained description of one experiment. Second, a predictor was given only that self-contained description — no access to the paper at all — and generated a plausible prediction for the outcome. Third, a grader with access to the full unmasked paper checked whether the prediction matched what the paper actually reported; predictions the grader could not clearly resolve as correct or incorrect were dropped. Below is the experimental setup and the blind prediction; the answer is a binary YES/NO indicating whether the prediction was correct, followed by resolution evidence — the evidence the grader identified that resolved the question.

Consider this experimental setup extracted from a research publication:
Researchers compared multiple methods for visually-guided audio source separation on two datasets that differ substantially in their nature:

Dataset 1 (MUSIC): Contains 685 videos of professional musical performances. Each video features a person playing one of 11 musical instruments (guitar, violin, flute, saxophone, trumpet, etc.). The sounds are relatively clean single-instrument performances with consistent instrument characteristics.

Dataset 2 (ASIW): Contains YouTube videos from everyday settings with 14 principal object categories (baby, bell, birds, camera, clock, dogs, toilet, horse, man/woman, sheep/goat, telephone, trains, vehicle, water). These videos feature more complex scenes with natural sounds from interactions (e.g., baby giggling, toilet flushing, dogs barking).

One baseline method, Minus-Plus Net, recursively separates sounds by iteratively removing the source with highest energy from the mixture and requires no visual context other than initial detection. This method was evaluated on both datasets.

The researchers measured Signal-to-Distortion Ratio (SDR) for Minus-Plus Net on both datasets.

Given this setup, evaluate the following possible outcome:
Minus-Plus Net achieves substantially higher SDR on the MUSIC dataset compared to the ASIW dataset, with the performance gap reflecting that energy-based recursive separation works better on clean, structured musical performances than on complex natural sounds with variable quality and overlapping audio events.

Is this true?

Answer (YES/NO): YES